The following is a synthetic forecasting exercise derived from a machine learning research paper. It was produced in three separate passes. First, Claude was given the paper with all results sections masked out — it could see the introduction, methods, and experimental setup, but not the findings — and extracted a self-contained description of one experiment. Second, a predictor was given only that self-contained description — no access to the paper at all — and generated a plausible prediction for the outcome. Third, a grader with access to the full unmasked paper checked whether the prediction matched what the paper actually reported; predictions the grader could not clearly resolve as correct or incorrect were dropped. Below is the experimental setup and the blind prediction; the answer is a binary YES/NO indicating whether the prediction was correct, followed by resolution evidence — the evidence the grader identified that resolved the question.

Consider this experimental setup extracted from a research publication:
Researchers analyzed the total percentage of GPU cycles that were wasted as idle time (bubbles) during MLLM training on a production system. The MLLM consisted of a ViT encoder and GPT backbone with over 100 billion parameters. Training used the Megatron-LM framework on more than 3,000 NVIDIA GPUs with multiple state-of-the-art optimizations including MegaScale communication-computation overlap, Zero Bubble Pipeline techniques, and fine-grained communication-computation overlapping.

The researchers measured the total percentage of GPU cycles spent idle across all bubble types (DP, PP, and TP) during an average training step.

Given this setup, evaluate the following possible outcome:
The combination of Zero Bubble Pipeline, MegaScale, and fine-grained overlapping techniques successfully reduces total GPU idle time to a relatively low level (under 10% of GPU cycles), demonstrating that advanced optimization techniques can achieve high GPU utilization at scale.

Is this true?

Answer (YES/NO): NO